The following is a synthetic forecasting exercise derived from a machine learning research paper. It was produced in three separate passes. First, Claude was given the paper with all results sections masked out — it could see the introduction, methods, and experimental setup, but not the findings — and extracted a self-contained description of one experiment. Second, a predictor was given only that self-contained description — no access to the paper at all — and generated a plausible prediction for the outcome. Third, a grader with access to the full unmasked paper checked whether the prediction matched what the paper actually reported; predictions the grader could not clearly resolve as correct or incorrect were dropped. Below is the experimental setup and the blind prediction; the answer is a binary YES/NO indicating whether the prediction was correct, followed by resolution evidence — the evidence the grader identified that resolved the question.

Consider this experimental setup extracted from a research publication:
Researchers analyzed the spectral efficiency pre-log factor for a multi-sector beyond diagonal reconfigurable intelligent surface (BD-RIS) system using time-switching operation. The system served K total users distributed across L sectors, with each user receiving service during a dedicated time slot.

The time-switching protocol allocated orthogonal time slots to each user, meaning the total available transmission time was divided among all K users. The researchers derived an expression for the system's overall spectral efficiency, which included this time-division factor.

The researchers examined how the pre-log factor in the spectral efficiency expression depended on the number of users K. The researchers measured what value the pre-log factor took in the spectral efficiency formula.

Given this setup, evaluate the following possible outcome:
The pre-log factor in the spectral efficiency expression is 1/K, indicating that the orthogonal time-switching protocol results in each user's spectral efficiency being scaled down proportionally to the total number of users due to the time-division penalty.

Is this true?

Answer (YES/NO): YES